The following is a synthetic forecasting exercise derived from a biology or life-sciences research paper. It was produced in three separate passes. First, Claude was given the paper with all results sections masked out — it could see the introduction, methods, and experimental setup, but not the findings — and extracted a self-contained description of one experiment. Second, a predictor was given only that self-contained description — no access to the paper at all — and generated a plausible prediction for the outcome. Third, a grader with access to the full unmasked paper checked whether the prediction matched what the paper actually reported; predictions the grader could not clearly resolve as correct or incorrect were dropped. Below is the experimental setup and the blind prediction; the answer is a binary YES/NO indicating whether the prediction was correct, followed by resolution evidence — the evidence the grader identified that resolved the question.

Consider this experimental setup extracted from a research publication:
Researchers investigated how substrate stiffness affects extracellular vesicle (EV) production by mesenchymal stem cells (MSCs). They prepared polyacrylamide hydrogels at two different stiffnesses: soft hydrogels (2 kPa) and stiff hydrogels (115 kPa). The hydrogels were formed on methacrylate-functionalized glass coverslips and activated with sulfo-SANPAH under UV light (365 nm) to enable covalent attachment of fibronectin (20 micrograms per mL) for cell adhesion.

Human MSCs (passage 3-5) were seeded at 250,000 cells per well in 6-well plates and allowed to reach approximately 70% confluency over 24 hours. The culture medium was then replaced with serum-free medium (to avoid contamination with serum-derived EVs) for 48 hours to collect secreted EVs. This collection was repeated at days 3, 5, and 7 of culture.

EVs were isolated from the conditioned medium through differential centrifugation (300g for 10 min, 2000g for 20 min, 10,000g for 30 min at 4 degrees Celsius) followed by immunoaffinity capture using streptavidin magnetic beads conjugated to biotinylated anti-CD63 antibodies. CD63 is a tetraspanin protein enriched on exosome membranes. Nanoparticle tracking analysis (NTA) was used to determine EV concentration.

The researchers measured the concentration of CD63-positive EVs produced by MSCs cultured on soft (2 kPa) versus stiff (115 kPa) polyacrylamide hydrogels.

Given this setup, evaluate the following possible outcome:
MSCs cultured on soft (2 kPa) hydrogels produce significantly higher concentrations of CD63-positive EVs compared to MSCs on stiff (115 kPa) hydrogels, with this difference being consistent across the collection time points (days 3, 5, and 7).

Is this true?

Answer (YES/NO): NO